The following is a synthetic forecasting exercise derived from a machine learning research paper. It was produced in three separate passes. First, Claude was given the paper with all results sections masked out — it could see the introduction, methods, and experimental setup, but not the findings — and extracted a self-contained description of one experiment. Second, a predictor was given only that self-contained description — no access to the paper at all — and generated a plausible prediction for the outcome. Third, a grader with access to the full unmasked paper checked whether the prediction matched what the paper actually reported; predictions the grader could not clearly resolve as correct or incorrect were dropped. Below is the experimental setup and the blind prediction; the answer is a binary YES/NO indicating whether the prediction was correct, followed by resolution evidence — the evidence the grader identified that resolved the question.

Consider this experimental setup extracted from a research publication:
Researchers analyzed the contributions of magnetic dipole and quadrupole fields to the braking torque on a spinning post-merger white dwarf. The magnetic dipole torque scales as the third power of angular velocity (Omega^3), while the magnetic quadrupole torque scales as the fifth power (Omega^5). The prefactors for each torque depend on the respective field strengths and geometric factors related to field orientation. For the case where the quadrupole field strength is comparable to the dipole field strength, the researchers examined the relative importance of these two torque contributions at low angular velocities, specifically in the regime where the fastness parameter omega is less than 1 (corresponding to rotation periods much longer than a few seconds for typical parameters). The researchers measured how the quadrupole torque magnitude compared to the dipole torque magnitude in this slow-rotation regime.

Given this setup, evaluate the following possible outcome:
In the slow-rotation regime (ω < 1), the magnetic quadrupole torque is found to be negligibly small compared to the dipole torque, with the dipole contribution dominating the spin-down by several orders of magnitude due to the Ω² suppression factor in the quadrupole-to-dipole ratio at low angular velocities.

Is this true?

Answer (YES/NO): YES